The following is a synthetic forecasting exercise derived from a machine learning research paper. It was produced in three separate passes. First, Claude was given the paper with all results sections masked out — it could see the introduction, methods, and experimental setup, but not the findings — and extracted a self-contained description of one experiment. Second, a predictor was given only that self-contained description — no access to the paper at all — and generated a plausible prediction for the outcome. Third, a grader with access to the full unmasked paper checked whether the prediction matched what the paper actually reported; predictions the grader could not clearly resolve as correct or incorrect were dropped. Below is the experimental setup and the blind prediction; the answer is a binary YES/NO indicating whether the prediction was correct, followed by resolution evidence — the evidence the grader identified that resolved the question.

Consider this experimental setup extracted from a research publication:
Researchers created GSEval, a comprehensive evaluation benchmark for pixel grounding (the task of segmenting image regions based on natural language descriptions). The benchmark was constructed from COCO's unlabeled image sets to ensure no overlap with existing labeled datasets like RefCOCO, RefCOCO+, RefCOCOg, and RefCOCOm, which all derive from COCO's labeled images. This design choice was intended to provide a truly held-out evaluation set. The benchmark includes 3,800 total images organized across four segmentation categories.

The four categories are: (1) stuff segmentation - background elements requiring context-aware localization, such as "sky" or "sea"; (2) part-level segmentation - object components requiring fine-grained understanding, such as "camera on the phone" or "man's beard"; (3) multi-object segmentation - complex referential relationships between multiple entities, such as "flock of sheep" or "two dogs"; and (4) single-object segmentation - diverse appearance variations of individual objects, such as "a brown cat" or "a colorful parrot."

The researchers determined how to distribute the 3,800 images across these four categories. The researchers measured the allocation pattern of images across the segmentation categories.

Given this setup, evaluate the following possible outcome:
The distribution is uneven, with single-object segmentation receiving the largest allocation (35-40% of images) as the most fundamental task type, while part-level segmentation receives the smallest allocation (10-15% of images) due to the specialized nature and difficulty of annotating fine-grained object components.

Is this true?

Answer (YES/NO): YES